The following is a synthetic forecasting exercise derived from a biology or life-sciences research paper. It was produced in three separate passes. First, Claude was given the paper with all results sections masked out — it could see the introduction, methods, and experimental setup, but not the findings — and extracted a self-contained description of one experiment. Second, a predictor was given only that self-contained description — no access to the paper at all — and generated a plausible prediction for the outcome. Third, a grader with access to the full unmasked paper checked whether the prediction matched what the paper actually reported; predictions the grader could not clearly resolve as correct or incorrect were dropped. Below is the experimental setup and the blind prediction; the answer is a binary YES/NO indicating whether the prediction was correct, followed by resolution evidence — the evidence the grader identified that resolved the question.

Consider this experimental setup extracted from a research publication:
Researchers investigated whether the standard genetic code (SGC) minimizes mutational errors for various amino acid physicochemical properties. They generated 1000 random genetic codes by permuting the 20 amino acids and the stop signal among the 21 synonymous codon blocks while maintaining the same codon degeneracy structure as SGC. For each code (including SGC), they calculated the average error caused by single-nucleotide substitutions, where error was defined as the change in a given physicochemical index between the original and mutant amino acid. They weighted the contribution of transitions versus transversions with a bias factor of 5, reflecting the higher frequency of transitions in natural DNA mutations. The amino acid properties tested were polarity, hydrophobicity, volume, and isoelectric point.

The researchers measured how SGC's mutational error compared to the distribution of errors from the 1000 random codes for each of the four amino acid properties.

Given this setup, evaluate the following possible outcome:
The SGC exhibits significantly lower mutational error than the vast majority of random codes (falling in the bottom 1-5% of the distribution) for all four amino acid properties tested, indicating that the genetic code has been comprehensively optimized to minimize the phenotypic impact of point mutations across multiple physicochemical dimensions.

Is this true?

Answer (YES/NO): NO